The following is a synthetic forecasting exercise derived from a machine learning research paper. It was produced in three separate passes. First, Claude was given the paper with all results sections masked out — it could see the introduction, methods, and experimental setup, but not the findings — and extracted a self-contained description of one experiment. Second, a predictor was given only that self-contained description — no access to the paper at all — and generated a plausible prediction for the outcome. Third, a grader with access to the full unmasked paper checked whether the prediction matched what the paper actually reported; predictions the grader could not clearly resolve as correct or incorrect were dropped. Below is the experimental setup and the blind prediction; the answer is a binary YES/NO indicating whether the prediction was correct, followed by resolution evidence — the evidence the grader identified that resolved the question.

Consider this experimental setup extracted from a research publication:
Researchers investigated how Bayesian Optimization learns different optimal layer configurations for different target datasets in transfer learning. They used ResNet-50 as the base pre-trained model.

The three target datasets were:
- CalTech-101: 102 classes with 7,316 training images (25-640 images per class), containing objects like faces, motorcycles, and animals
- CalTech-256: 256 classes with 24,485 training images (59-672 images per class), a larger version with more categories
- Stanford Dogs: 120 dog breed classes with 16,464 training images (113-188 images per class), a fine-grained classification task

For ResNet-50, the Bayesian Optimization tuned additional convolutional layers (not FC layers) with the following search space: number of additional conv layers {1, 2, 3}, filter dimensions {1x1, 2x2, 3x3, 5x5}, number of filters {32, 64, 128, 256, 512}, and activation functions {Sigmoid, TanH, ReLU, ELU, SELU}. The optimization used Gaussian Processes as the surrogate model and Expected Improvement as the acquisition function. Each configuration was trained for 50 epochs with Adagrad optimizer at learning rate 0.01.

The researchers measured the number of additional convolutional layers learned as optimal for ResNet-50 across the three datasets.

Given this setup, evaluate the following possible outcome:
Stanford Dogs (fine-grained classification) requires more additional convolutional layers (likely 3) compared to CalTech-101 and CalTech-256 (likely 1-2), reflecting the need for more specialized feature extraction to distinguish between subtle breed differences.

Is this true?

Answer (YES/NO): NO